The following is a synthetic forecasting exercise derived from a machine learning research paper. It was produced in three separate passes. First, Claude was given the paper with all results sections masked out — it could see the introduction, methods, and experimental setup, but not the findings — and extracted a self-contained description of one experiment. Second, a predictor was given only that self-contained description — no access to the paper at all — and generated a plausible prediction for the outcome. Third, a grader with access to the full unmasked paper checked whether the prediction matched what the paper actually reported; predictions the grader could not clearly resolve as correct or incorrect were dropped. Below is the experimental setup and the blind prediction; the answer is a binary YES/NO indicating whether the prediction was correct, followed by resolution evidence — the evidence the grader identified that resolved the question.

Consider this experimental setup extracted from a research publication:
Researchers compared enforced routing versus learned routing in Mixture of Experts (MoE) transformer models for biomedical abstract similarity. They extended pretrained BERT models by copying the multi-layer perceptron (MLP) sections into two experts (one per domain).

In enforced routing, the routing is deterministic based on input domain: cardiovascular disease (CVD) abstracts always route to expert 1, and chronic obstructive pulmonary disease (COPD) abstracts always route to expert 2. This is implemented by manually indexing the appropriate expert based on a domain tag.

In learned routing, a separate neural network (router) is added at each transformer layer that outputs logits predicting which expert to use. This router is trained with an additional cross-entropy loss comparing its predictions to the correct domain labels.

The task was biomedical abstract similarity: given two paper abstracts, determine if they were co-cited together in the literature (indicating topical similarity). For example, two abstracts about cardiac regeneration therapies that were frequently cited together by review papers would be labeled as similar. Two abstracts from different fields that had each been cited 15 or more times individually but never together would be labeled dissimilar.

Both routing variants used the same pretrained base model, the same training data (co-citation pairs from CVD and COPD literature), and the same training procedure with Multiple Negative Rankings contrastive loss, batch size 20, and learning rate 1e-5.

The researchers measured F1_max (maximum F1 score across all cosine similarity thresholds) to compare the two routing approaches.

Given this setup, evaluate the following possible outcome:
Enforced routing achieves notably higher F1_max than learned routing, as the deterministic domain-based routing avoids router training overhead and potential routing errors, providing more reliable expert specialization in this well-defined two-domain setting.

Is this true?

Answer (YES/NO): NO